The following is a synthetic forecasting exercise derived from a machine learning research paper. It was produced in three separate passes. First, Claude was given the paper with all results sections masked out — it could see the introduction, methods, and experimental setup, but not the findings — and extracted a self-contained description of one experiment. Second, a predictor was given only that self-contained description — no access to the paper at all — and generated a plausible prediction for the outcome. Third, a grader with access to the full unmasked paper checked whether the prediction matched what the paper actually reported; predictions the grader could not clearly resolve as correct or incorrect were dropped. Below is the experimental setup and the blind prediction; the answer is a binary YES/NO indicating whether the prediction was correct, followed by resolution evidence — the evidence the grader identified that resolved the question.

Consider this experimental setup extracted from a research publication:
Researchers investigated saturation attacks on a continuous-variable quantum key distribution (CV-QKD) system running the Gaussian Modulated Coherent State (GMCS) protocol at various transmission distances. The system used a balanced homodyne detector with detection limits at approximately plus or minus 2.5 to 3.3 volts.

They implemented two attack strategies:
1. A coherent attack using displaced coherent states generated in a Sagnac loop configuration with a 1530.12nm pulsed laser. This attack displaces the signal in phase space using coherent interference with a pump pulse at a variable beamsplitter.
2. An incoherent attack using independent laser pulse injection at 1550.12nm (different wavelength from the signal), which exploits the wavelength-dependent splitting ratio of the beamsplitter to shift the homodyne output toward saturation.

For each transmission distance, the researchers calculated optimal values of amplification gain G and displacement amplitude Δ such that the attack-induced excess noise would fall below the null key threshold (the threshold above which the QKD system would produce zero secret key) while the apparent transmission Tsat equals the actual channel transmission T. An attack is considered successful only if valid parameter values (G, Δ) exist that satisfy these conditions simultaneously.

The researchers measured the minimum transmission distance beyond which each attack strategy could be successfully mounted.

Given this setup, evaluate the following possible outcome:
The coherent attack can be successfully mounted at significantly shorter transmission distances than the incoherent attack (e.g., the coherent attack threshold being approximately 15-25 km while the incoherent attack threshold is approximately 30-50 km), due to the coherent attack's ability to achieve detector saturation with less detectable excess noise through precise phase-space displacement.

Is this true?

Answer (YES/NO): NO